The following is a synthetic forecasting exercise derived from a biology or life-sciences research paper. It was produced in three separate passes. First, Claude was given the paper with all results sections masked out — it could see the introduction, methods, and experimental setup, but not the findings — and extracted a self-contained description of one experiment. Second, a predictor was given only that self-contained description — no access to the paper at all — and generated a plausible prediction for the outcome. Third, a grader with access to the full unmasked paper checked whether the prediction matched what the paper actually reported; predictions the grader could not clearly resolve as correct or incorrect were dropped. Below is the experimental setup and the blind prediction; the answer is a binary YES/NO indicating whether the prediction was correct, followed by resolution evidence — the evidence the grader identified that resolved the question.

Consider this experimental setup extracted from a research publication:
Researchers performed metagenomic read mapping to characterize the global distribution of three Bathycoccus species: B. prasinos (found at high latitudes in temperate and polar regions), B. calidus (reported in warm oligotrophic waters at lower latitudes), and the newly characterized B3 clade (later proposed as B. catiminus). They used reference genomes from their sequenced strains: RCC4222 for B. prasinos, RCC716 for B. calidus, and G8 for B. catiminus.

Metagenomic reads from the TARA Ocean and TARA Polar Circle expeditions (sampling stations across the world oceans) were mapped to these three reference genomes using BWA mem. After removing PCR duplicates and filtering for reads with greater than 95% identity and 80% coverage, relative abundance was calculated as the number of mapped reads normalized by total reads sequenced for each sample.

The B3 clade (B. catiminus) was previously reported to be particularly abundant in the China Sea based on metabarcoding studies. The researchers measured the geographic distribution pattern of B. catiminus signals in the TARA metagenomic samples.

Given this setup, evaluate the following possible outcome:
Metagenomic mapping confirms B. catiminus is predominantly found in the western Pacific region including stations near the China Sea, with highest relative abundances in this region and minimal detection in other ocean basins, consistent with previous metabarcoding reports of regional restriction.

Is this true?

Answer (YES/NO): NO